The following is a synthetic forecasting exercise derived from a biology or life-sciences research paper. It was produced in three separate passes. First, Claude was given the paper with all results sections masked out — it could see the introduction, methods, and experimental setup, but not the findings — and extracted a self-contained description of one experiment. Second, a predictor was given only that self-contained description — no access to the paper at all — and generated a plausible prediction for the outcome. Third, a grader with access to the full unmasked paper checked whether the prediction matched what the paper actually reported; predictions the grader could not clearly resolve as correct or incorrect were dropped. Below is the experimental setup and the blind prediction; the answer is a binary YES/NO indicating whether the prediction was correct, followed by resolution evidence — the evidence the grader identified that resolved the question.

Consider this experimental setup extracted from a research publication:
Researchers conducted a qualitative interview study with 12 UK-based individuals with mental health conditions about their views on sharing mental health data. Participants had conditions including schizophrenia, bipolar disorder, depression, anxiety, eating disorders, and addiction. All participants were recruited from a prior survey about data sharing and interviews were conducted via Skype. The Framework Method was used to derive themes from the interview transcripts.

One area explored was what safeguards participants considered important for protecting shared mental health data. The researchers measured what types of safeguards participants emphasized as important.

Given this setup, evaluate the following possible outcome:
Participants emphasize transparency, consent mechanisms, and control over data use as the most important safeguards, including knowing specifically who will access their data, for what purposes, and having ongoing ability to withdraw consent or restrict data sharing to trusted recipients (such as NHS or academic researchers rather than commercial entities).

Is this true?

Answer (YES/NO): NO